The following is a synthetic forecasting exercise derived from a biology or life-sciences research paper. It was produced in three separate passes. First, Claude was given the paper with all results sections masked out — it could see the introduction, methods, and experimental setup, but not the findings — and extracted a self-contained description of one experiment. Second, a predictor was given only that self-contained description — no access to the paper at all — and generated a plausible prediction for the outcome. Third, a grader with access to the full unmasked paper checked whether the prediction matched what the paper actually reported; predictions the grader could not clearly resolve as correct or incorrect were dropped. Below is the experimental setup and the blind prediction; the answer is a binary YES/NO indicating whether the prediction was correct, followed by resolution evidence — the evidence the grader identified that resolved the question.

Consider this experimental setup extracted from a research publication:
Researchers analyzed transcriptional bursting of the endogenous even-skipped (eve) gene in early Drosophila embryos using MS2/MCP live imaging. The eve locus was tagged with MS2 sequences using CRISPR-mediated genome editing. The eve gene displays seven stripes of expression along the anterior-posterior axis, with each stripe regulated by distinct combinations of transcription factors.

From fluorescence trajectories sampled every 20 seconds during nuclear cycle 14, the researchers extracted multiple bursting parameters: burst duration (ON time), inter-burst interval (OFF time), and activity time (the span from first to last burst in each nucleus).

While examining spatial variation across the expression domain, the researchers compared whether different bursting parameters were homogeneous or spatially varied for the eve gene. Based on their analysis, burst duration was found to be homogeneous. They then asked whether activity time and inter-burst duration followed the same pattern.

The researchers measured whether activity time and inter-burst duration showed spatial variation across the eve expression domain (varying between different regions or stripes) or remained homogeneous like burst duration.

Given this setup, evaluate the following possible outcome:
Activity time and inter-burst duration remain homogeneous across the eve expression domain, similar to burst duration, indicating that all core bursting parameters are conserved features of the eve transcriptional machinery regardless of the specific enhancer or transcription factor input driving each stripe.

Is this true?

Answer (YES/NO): NO